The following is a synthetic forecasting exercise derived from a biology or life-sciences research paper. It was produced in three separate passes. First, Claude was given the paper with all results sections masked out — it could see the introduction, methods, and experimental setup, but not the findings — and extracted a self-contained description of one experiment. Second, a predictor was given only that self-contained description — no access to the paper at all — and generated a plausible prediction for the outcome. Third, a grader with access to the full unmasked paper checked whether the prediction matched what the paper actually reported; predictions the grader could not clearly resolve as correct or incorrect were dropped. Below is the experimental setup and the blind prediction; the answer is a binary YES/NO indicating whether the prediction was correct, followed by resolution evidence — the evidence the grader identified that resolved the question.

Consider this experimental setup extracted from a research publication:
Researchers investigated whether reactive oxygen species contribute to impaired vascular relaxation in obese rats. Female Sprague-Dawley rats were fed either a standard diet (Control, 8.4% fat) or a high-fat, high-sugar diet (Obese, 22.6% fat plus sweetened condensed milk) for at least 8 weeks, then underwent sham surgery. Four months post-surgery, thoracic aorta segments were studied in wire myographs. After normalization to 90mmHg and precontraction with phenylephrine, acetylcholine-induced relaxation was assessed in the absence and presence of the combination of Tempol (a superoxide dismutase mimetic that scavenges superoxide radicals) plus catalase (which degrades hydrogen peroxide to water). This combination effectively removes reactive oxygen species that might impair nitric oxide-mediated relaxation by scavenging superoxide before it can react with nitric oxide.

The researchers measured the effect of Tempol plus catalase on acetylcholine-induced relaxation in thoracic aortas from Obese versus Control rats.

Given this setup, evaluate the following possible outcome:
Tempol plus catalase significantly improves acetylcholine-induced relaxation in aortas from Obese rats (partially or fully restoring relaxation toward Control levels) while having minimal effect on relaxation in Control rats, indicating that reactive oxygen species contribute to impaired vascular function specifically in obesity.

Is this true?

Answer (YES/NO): NO